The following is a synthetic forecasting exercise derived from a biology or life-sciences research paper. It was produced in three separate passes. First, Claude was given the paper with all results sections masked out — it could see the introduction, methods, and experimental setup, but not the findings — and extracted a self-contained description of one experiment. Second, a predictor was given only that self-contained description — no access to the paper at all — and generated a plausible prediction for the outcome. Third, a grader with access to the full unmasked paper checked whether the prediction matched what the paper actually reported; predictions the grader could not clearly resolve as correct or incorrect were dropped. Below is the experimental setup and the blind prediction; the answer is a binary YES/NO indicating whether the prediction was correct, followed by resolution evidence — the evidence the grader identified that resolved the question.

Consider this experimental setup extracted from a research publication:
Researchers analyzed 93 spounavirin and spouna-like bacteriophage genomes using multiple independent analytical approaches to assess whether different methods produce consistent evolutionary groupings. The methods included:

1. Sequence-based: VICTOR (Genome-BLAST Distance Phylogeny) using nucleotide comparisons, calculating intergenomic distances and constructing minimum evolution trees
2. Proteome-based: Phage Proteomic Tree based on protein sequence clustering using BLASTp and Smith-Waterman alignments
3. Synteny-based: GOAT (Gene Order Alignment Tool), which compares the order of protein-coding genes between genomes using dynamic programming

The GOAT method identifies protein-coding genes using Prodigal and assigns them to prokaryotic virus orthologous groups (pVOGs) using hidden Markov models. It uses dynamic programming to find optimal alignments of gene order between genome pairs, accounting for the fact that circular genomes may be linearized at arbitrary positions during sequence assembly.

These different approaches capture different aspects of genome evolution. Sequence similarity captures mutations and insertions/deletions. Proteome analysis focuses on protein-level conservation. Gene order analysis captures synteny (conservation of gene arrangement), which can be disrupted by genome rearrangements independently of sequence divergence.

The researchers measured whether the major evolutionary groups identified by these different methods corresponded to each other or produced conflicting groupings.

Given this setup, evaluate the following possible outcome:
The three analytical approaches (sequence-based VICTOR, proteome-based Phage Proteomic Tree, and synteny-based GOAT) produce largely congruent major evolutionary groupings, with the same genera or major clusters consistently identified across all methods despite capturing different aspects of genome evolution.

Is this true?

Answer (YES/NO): YES